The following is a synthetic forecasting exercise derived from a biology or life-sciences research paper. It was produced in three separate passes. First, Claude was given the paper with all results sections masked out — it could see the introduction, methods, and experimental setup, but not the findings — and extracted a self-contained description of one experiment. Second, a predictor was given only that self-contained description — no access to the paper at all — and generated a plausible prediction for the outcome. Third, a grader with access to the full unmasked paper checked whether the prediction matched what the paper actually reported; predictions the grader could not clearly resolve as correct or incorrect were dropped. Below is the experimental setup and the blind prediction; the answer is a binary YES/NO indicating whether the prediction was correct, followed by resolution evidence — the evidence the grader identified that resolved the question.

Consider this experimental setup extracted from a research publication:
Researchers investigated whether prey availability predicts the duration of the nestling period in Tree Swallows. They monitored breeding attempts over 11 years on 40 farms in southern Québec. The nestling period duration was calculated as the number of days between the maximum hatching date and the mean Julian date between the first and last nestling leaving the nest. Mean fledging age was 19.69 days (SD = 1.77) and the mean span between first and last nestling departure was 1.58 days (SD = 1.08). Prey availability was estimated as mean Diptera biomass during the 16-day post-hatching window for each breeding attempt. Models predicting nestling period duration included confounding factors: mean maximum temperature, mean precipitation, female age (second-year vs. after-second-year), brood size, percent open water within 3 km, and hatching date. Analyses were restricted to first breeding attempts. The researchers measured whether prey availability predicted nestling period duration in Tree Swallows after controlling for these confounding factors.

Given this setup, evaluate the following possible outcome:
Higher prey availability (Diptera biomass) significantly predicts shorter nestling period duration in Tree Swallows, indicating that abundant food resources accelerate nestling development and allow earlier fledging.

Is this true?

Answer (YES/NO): NO